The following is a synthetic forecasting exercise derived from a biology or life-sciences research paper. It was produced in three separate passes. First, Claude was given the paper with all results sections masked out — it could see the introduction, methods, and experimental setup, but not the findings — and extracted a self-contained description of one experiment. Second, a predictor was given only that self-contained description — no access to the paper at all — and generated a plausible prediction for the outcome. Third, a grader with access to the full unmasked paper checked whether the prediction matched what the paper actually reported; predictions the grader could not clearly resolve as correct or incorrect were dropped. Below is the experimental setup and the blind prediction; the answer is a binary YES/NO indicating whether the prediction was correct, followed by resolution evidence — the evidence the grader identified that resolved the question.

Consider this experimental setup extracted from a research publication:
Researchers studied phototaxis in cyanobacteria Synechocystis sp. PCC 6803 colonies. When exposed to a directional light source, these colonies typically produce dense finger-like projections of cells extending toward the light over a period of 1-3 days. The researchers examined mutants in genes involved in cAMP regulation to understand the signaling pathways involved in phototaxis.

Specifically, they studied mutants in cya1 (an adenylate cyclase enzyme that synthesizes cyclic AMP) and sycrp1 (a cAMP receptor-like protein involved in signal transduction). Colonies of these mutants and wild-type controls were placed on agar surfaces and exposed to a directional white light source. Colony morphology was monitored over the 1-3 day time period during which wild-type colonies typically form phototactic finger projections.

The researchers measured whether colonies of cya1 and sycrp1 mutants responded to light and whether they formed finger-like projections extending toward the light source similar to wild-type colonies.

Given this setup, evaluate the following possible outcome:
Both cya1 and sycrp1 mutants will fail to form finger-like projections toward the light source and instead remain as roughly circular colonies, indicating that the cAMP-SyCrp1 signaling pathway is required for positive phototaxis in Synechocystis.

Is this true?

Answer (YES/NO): NO